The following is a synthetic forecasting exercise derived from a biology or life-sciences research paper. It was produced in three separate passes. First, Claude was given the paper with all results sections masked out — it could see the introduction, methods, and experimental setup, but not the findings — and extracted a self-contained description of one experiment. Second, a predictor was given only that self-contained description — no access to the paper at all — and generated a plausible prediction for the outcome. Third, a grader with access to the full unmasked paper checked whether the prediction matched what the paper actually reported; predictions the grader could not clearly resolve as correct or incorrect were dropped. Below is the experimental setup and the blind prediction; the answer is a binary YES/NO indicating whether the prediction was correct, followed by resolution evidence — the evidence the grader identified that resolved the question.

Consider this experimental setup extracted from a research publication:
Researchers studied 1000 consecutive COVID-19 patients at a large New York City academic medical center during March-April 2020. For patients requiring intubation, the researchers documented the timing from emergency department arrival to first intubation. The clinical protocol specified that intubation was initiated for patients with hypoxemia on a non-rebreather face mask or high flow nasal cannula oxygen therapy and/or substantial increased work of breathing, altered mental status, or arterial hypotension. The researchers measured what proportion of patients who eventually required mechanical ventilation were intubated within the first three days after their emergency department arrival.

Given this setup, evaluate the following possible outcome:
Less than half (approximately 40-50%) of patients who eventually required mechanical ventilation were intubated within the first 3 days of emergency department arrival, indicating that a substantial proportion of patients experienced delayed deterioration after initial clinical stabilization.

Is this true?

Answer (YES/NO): NO